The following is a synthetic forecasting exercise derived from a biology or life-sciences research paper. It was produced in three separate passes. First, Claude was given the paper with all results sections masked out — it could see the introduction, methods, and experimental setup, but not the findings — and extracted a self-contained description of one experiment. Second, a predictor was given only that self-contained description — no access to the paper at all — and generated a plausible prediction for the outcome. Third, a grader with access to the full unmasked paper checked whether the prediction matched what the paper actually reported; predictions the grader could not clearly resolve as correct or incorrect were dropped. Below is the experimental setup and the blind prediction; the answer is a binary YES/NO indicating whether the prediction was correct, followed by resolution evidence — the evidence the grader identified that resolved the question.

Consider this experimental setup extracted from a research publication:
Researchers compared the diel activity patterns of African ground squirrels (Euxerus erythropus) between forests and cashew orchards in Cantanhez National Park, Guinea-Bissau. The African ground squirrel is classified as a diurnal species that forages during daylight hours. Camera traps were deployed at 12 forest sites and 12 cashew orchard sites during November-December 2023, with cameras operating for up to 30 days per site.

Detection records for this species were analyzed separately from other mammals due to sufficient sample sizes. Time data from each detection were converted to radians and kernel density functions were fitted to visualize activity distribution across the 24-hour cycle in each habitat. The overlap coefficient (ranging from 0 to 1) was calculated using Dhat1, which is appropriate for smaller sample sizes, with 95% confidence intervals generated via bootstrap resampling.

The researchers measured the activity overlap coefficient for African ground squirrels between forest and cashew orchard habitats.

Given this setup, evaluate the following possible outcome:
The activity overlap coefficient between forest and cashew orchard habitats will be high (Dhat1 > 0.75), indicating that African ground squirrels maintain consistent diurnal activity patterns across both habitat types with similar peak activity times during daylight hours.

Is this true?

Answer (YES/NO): NO